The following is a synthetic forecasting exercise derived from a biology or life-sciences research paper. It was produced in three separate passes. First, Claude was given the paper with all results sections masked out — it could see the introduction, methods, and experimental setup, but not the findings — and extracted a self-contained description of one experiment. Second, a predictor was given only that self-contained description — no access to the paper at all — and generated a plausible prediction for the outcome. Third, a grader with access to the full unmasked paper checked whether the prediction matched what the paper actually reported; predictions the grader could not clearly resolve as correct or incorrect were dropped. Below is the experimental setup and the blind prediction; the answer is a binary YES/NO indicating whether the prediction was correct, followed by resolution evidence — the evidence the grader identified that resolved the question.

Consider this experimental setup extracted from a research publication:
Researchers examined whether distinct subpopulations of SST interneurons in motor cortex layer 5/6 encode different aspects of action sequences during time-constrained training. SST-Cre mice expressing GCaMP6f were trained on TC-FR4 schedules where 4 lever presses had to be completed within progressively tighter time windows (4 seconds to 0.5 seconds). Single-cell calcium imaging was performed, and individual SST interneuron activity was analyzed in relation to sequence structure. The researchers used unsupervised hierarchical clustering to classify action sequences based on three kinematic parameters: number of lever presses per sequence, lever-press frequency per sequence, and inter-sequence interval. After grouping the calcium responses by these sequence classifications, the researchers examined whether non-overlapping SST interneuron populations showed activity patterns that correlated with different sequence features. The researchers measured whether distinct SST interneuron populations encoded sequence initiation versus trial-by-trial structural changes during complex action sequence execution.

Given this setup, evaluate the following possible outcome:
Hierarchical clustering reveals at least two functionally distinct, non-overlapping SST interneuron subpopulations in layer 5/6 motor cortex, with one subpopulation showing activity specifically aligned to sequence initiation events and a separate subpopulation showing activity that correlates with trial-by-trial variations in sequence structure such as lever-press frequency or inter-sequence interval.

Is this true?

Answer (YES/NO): NO